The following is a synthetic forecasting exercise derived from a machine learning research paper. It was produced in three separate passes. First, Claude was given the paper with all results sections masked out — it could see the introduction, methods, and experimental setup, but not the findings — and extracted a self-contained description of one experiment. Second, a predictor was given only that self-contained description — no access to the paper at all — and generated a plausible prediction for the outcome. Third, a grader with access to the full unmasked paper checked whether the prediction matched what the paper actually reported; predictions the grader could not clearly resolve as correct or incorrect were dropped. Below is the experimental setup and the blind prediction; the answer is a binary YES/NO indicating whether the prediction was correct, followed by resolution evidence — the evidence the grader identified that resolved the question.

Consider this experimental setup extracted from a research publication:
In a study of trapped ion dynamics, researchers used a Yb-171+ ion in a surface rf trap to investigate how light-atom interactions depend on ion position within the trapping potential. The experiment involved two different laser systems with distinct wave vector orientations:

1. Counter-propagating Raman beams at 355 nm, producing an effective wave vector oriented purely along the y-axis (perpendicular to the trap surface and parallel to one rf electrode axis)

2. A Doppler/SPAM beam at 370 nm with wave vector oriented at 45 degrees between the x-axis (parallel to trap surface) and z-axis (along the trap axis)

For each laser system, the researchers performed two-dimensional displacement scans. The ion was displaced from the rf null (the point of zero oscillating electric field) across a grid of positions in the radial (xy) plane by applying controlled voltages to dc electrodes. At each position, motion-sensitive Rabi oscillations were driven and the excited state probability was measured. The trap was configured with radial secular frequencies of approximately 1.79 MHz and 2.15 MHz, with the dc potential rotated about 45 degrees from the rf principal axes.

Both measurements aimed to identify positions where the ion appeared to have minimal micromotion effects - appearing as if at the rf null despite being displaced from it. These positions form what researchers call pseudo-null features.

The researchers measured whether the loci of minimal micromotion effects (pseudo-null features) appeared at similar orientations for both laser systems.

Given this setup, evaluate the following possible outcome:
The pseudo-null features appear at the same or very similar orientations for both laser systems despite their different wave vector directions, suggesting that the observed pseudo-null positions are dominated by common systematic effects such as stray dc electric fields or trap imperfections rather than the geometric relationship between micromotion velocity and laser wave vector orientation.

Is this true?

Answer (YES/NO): NO